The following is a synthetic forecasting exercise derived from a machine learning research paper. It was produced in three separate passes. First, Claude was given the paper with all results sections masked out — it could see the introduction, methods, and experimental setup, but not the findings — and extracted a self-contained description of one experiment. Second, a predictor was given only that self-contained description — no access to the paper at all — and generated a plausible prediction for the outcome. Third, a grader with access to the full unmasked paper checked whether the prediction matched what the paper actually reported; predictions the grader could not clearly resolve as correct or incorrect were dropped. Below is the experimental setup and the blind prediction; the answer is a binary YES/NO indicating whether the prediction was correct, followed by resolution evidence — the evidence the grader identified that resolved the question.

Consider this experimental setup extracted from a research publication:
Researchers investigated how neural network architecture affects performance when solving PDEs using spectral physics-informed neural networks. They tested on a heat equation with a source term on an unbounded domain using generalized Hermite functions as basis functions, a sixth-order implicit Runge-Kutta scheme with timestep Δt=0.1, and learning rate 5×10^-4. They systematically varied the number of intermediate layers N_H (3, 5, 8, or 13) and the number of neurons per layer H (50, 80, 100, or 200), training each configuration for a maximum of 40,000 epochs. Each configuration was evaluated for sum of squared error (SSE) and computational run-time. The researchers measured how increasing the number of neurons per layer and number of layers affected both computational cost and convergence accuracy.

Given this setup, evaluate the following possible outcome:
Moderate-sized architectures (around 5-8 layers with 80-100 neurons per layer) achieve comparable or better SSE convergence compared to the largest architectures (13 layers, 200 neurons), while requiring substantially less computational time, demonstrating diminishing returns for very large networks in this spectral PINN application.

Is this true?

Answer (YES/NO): NO